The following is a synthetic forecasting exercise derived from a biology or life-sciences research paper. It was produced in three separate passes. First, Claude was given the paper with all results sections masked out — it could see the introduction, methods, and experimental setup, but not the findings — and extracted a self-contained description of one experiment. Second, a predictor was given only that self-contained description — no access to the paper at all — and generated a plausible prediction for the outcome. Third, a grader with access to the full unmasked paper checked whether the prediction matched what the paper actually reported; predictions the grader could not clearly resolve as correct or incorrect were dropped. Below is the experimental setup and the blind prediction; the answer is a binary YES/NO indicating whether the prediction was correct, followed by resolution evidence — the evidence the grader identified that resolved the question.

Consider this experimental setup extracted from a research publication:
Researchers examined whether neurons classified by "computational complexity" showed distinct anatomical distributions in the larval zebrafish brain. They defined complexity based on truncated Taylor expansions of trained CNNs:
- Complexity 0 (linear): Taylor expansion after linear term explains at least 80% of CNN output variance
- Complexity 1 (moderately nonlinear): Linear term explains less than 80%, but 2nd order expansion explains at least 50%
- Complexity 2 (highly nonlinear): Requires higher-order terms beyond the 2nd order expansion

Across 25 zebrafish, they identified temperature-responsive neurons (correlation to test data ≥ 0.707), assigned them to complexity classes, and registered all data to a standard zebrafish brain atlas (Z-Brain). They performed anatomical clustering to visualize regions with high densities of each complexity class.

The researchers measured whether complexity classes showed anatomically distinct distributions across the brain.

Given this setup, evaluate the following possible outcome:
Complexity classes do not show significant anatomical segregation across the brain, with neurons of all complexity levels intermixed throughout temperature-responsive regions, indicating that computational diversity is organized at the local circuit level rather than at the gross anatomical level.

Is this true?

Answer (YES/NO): NO